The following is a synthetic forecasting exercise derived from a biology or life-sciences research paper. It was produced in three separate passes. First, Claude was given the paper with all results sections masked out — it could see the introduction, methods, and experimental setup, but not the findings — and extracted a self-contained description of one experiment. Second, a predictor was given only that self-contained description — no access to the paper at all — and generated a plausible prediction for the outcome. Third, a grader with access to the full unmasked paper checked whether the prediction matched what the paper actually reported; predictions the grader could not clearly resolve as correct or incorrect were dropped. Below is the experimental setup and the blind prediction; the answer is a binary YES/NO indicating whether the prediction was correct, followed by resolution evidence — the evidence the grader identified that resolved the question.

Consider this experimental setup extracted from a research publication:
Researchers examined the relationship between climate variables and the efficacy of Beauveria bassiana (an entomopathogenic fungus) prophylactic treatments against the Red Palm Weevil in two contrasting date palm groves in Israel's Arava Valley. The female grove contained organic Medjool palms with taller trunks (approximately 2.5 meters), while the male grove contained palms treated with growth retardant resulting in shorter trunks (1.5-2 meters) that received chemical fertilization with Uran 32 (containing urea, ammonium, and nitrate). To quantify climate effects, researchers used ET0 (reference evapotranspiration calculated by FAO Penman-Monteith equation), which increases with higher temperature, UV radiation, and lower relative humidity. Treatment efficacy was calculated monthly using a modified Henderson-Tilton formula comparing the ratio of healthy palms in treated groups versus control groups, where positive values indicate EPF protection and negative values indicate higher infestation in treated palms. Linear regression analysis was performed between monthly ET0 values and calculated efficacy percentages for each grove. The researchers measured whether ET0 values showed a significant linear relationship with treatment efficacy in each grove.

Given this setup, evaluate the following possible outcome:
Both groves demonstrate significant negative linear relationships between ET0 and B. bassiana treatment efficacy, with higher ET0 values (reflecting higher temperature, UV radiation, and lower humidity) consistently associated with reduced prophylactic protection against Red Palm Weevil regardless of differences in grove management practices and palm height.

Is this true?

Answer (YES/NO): NO